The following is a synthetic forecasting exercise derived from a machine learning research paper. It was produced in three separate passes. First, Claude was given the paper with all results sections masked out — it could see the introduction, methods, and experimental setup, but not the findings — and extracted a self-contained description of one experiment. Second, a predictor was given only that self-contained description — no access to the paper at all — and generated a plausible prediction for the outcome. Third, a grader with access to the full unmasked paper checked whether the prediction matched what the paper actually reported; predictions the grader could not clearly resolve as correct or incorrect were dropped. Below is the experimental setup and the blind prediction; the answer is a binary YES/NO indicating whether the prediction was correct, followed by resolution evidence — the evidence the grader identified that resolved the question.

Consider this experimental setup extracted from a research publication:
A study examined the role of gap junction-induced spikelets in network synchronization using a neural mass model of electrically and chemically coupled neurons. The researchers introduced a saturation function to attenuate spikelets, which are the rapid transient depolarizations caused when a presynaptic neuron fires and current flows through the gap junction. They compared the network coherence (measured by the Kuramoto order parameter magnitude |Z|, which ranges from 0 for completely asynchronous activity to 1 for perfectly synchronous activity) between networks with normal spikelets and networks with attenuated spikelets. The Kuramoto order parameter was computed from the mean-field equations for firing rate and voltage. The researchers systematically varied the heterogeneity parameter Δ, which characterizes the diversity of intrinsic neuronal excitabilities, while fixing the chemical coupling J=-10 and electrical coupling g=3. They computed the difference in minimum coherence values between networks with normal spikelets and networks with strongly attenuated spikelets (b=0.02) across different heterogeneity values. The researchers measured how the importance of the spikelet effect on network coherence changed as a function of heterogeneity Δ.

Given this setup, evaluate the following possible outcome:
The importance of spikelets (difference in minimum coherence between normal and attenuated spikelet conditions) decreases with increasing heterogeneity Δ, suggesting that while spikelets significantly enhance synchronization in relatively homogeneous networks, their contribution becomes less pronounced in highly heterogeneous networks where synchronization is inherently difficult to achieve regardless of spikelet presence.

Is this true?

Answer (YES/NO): NO